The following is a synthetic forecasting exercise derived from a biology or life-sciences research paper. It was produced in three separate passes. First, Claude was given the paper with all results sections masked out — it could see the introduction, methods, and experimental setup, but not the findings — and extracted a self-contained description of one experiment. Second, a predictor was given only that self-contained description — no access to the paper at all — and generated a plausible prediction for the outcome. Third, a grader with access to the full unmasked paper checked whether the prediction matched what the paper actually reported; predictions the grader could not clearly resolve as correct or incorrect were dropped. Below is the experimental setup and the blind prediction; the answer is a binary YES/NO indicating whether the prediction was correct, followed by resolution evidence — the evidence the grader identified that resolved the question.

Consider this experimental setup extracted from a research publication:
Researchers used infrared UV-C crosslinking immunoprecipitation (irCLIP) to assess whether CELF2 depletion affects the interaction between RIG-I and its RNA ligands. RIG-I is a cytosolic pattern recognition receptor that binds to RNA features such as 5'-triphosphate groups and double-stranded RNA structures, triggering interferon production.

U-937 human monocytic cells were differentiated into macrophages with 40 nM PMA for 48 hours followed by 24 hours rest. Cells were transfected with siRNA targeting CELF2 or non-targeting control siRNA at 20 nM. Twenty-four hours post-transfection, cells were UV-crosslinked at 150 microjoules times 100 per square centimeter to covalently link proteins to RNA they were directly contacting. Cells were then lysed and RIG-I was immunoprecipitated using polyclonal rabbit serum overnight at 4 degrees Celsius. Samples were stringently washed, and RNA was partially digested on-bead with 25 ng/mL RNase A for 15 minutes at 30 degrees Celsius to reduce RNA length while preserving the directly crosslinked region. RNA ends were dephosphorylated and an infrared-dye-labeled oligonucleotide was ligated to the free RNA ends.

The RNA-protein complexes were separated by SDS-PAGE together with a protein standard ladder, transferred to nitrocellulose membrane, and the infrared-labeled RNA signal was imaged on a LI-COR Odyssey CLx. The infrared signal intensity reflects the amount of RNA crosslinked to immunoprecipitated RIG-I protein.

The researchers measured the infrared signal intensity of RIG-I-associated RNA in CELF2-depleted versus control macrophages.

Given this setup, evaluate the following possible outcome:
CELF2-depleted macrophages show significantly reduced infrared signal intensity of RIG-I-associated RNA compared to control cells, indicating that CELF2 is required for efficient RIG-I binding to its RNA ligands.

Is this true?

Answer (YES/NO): NO